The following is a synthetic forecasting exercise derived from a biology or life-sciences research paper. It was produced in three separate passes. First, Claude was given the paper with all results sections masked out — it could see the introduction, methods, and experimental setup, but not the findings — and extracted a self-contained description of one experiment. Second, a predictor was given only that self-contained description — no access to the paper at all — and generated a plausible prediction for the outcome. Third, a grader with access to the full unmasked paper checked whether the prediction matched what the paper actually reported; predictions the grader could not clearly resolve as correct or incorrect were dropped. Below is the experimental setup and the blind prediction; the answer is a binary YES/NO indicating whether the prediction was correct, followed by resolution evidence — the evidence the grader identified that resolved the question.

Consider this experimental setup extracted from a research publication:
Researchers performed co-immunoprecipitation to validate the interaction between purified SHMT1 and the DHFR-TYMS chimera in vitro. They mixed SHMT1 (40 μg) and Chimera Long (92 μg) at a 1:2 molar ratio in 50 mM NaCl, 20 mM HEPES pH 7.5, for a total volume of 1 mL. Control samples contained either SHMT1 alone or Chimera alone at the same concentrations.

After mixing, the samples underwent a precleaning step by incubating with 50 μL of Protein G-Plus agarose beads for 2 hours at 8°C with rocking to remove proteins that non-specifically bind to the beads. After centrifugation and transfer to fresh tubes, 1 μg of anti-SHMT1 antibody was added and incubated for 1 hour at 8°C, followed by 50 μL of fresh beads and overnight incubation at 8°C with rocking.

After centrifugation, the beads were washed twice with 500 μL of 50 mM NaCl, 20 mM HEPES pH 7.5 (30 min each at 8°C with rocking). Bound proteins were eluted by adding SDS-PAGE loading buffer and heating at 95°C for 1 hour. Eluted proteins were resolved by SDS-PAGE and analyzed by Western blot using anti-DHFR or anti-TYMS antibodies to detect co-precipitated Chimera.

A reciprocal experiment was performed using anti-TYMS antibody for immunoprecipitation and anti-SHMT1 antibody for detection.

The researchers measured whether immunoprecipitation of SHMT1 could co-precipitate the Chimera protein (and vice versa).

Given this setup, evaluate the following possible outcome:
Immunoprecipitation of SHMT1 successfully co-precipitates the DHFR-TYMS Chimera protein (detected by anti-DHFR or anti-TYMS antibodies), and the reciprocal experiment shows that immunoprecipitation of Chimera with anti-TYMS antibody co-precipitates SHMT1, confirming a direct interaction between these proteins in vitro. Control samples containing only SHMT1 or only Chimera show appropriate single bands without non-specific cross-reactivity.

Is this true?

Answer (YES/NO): YES